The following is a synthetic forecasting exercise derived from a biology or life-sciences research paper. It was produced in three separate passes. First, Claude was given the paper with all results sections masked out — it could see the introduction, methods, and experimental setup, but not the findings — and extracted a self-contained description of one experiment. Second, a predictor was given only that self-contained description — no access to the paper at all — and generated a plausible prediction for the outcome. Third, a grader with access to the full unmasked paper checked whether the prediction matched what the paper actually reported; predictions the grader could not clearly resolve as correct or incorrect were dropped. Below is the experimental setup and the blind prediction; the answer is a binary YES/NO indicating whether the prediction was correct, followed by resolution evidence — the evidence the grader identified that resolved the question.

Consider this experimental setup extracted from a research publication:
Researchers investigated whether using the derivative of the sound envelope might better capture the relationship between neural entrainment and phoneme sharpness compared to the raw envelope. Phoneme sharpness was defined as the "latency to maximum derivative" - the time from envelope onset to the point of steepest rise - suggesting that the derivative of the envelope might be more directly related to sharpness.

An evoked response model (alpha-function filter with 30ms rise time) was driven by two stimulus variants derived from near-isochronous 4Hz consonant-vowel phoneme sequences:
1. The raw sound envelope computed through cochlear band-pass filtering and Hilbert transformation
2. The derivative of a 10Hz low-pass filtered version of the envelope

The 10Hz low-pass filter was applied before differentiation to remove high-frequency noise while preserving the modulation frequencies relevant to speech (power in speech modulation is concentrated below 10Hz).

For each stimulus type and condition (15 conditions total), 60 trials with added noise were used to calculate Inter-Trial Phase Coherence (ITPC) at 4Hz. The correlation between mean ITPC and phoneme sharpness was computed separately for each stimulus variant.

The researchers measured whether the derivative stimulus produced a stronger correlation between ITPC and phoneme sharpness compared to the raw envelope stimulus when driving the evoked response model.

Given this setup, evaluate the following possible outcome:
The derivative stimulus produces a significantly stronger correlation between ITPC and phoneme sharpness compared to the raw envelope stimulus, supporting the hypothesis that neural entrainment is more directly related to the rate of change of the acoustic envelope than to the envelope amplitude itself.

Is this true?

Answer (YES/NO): YES